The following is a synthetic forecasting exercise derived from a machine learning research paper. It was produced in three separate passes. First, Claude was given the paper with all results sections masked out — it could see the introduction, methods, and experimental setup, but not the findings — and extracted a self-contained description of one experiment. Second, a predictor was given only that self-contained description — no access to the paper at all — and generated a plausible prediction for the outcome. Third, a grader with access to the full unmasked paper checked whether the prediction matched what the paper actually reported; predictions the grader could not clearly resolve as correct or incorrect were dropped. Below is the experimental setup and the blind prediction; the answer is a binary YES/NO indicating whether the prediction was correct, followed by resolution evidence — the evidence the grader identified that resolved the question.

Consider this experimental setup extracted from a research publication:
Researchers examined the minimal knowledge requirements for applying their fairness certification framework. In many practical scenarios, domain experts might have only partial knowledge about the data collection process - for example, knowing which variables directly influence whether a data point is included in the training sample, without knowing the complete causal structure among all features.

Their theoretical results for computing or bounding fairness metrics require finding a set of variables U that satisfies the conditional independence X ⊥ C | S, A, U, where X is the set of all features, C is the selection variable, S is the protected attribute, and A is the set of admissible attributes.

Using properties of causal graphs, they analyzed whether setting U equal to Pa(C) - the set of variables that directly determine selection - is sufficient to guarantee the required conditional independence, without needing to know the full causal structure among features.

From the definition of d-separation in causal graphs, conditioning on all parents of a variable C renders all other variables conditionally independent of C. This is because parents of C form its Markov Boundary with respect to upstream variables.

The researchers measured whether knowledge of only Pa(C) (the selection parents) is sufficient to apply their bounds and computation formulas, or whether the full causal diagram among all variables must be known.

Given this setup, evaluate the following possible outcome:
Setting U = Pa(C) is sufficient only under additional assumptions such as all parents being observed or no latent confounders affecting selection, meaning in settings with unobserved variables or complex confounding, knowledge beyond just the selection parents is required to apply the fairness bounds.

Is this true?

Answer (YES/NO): NO